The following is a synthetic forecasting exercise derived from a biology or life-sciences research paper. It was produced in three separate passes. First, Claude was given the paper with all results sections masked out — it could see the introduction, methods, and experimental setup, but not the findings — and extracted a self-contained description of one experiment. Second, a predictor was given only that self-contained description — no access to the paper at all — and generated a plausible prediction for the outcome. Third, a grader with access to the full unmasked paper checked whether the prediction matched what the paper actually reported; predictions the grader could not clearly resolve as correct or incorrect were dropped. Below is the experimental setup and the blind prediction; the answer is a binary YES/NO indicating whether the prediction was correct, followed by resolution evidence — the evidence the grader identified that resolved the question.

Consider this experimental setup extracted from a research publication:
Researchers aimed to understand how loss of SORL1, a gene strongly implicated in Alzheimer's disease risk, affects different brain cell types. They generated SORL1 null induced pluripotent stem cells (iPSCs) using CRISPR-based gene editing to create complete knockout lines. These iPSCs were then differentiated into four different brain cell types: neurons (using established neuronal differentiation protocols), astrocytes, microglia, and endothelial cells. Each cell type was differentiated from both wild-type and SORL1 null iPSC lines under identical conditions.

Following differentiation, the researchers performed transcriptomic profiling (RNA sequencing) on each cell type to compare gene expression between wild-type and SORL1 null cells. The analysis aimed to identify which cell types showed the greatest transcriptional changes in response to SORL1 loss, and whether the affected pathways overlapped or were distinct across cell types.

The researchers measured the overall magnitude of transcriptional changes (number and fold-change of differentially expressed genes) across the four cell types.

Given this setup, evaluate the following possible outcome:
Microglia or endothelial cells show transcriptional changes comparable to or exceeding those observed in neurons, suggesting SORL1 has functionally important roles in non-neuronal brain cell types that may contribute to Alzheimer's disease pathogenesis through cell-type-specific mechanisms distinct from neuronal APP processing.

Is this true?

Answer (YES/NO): NO